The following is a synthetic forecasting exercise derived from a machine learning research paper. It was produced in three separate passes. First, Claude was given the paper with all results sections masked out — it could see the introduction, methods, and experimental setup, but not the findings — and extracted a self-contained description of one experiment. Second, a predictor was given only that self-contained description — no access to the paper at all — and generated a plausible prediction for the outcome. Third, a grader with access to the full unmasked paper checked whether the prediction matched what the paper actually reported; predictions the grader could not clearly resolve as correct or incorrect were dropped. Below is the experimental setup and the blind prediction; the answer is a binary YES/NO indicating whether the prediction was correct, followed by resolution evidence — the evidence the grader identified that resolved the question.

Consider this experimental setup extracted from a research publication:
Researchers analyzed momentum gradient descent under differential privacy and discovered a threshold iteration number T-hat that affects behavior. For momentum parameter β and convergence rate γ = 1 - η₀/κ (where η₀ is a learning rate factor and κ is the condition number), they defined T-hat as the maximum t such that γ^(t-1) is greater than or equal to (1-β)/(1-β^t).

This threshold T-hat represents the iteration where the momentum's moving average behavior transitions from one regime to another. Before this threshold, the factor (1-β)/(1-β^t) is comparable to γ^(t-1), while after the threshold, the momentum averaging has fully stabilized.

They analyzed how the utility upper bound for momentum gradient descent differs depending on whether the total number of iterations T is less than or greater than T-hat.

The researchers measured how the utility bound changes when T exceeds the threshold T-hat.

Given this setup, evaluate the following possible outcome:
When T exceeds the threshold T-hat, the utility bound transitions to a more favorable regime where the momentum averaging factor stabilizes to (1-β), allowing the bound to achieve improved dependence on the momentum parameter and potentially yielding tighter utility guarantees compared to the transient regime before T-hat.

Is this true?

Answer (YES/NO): NO